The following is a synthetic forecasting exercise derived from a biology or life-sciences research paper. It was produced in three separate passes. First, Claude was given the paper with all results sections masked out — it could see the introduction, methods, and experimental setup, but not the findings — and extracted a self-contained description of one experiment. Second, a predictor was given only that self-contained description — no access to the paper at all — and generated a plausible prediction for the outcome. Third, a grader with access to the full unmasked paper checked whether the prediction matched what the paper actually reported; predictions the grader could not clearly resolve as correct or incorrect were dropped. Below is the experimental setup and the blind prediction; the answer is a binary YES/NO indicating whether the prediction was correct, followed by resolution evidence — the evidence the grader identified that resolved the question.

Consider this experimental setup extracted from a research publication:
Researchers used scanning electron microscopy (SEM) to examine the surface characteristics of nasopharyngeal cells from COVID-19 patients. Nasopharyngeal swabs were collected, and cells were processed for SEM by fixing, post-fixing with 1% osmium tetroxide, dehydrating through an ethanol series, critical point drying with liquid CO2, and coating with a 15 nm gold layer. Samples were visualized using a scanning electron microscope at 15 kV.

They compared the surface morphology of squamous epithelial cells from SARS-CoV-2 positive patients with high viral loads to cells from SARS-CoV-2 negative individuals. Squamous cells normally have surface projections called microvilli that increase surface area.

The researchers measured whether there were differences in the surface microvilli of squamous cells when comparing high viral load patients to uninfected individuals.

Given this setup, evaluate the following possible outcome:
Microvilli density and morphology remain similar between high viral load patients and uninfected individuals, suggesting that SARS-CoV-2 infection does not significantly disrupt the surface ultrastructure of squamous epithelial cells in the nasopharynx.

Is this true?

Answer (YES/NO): NO